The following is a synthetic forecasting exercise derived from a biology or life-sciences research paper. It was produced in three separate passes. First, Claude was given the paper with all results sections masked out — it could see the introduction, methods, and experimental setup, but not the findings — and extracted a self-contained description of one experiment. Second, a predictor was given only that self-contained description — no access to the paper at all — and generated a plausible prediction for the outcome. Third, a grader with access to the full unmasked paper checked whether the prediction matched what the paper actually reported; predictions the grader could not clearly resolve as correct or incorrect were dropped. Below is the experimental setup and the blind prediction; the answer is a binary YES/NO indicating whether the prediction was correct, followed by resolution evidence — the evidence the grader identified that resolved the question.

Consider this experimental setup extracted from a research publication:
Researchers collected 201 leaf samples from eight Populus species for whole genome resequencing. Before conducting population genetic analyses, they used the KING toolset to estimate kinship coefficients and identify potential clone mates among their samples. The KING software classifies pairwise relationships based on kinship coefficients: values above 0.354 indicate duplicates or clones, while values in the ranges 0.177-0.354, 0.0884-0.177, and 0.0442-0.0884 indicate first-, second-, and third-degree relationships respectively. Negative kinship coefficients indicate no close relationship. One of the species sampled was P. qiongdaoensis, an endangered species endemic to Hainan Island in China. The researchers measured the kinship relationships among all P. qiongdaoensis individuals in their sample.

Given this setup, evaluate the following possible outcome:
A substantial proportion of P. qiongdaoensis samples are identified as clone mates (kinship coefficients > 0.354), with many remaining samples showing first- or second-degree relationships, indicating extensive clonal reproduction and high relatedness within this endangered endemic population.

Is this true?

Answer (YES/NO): NO